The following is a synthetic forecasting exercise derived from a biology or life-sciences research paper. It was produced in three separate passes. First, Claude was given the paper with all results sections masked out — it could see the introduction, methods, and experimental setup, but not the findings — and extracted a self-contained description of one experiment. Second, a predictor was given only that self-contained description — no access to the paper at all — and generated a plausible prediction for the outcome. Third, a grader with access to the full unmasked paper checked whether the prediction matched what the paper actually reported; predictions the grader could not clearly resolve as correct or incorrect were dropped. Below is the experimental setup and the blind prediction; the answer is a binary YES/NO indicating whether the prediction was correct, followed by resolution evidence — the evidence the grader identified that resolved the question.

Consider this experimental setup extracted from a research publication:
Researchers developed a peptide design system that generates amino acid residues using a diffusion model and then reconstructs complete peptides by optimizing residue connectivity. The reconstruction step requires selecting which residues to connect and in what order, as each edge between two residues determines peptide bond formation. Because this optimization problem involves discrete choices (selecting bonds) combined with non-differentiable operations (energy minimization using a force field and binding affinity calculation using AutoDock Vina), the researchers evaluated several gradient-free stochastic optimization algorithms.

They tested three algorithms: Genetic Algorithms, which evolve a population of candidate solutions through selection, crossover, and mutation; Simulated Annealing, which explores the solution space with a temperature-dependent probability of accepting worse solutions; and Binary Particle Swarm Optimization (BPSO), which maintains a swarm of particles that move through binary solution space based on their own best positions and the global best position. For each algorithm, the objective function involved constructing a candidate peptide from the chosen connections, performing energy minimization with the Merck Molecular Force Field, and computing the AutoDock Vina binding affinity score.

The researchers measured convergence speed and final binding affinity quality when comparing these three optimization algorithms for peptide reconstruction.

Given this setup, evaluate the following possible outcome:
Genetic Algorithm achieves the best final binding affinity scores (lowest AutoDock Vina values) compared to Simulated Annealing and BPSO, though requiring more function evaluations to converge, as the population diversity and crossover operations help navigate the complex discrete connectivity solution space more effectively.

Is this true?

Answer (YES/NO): NO